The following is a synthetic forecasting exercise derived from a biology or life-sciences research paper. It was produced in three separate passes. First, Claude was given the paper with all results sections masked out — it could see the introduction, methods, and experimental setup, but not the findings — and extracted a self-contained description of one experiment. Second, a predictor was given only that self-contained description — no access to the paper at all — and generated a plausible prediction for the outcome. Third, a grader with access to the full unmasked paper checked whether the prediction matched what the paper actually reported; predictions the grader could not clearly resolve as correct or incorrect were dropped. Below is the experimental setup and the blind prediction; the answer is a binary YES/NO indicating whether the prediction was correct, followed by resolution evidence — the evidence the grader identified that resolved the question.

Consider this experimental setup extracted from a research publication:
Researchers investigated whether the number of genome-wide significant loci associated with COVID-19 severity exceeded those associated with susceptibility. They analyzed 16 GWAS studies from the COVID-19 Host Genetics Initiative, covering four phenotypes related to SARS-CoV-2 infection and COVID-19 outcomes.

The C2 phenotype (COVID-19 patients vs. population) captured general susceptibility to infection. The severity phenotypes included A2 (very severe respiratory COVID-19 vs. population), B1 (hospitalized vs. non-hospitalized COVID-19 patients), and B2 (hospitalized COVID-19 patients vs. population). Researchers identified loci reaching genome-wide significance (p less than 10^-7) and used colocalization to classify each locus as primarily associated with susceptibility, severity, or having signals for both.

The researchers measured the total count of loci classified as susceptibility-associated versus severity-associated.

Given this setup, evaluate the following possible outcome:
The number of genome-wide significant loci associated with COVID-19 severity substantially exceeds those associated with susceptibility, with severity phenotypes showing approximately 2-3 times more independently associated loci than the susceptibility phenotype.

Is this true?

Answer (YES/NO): NO